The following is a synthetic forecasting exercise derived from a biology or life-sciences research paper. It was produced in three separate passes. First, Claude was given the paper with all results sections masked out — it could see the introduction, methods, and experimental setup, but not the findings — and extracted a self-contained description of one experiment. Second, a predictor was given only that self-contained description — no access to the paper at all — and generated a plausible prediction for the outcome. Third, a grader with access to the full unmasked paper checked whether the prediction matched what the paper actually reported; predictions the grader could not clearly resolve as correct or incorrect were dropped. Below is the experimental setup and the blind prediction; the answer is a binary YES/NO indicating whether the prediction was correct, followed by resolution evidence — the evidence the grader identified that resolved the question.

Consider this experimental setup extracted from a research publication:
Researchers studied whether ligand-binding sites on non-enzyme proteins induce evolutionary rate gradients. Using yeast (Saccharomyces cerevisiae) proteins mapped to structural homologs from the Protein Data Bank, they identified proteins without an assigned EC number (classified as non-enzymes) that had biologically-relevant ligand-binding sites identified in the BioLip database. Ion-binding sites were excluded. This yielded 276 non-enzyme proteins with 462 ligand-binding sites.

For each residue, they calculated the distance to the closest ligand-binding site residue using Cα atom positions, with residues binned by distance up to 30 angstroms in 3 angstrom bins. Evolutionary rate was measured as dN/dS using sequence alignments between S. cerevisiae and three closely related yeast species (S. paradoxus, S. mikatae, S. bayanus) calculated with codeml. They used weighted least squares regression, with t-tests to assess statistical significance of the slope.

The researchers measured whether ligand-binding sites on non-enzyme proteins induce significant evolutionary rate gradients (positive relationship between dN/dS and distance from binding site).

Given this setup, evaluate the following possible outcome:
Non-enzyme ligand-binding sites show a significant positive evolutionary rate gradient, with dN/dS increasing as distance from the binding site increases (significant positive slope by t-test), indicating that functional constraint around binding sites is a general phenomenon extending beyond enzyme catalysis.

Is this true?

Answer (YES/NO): NO